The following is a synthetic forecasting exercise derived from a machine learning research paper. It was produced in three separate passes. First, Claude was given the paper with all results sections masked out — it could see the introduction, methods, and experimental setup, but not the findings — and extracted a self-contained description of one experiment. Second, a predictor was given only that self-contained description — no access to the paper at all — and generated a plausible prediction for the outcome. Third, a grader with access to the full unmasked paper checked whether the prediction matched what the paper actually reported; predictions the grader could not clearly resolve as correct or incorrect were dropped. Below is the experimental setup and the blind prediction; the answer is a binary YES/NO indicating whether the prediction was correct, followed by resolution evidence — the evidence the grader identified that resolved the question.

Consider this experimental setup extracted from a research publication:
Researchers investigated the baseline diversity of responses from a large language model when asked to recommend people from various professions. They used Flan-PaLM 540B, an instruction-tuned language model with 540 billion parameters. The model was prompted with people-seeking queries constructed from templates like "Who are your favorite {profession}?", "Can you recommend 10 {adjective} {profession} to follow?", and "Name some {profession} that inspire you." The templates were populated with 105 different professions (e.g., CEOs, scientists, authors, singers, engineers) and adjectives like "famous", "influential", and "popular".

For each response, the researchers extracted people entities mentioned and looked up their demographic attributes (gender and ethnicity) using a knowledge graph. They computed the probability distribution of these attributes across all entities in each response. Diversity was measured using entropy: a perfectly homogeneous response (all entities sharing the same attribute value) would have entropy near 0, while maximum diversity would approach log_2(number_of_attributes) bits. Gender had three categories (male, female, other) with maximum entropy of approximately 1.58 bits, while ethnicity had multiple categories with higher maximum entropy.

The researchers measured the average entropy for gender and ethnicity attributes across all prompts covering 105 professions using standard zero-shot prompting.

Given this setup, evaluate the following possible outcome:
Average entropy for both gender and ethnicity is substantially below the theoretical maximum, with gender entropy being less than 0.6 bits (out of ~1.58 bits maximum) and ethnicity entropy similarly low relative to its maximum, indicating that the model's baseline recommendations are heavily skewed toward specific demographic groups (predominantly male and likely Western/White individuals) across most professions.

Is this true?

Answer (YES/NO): YES